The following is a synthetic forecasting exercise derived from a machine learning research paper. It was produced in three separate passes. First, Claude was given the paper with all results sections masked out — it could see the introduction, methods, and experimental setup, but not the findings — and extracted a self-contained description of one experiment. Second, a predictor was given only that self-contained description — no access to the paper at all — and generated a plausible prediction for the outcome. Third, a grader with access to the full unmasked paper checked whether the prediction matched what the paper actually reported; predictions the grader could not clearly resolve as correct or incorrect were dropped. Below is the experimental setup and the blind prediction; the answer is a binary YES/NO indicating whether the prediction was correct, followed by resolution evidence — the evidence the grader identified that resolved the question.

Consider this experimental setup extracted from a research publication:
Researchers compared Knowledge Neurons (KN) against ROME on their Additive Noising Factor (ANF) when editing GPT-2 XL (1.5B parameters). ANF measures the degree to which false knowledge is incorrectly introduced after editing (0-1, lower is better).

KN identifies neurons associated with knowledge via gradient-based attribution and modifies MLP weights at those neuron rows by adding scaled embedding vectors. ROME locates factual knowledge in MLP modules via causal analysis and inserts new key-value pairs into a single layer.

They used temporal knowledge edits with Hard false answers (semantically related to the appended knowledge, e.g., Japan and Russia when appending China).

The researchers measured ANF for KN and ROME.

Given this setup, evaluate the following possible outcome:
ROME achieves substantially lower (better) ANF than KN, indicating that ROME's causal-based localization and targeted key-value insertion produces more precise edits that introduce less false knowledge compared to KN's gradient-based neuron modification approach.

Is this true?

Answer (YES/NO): NO